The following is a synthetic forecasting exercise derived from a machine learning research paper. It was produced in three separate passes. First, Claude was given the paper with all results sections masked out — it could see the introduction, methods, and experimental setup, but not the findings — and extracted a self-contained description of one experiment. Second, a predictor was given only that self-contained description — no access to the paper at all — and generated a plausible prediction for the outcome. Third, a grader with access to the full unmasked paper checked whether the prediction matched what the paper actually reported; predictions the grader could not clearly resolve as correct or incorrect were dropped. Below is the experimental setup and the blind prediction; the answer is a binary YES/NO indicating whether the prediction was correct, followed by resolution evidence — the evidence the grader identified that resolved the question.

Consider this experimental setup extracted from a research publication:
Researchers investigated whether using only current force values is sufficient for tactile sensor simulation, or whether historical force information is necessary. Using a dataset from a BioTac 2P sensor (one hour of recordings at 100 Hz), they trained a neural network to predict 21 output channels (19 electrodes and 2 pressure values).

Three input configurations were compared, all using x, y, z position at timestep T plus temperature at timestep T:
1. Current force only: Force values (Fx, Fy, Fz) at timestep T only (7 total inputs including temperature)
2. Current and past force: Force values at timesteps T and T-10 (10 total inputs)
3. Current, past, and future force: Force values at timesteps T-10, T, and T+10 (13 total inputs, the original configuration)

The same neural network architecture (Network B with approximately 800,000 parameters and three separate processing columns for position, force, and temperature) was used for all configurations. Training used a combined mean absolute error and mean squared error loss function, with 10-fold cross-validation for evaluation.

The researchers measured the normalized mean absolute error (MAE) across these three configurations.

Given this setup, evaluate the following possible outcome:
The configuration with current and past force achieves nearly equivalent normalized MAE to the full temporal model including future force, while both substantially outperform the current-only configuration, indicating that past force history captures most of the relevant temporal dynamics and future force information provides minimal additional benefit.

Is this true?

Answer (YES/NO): NO